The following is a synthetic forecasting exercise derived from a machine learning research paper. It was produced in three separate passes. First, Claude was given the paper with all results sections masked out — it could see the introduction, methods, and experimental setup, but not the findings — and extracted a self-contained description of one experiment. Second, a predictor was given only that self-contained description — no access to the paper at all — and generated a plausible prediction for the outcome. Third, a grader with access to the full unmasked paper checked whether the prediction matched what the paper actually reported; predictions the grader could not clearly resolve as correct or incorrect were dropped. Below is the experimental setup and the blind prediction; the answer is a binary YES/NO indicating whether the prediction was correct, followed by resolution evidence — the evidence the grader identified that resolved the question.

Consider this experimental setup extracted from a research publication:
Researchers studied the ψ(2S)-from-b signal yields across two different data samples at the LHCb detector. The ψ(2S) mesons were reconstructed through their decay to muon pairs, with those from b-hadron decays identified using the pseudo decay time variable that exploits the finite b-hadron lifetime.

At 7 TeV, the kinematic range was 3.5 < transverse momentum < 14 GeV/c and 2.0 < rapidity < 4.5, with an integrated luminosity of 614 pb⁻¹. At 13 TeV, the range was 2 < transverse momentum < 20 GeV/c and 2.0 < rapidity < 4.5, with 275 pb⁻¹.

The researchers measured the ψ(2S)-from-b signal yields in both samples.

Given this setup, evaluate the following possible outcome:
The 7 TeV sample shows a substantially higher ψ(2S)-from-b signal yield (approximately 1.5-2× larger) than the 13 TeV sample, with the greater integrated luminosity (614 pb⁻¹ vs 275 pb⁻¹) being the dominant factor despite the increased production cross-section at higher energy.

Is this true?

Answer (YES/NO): NO